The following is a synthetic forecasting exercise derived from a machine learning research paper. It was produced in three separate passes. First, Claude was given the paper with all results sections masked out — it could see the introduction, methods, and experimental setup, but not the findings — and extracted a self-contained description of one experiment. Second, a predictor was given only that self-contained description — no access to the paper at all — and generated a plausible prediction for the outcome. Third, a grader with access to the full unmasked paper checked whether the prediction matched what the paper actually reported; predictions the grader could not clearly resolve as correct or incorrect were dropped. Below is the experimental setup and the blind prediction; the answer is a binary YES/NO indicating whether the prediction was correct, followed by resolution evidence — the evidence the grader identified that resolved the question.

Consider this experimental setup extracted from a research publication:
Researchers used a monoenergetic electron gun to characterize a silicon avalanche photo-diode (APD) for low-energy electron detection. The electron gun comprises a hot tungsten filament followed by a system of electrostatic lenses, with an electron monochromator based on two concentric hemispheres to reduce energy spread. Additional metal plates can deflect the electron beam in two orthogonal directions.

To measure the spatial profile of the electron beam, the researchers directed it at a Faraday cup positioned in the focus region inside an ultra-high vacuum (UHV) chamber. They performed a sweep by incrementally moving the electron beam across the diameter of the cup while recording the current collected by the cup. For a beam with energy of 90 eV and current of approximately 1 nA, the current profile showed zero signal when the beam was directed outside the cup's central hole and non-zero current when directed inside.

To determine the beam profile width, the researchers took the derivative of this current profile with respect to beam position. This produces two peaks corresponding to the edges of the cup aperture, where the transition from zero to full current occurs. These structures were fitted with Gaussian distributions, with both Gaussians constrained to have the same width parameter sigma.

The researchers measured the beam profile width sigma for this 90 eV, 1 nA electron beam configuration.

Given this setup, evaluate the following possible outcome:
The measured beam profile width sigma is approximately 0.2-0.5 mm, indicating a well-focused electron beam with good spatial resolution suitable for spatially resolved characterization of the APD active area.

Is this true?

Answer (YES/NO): YES